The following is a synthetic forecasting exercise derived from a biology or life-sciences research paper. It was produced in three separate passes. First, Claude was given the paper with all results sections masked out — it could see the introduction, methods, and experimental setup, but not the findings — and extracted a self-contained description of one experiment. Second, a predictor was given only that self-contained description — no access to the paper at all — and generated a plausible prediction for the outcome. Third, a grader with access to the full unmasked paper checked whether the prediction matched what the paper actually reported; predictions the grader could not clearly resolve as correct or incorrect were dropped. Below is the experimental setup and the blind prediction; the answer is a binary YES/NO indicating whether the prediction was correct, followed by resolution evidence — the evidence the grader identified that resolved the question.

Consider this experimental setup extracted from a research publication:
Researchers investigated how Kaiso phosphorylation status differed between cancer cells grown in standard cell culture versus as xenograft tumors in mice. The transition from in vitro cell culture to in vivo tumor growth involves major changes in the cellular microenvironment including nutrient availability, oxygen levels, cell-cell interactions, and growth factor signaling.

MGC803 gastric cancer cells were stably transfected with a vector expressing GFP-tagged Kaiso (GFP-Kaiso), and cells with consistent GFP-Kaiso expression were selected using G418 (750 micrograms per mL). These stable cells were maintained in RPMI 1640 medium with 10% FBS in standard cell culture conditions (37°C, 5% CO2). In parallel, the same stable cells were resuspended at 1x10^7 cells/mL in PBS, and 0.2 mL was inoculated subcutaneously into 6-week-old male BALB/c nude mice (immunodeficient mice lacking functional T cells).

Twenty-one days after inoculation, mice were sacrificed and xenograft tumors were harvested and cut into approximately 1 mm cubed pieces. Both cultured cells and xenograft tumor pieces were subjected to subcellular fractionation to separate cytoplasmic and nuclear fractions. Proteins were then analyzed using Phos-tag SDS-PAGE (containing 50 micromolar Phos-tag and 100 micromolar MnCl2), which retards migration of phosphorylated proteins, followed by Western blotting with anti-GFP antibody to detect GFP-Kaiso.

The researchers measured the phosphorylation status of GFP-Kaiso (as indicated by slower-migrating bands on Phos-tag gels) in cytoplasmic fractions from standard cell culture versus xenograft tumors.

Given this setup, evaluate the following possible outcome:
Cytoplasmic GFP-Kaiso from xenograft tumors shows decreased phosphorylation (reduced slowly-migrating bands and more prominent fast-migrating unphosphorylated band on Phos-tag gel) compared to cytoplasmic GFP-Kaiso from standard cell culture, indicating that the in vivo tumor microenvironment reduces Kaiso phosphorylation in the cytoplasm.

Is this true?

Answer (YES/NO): NO